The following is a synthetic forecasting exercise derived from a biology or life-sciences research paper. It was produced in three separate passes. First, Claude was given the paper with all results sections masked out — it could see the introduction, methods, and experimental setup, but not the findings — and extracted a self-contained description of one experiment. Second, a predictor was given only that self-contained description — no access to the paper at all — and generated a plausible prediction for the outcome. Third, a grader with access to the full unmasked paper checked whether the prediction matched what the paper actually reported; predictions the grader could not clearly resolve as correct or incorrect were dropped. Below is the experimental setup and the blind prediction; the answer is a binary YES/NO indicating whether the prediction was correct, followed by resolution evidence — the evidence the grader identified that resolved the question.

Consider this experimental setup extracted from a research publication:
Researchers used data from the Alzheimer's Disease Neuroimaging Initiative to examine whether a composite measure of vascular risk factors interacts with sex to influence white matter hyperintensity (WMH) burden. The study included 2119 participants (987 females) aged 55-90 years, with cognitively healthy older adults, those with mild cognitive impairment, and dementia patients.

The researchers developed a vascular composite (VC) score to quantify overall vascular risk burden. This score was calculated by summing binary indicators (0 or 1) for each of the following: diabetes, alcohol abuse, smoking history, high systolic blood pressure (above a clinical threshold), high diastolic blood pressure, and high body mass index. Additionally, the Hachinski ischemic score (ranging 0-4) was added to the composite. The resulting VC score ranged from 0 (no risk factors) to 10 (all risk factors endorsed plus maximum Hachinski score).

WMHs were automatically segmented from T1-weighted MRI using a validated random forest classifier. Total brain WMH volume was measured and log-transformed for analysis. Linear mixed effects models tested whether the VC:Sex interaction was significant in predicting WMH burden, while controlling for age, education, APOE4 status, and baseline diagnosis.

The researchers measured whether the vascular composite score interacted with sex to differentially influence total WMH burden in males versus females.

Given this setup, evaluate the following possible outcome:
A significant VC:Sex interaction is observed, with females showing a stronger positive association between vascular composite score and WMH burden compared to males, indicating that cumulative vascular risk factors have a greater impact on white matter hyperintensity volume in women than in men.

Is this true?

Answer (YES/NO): NO